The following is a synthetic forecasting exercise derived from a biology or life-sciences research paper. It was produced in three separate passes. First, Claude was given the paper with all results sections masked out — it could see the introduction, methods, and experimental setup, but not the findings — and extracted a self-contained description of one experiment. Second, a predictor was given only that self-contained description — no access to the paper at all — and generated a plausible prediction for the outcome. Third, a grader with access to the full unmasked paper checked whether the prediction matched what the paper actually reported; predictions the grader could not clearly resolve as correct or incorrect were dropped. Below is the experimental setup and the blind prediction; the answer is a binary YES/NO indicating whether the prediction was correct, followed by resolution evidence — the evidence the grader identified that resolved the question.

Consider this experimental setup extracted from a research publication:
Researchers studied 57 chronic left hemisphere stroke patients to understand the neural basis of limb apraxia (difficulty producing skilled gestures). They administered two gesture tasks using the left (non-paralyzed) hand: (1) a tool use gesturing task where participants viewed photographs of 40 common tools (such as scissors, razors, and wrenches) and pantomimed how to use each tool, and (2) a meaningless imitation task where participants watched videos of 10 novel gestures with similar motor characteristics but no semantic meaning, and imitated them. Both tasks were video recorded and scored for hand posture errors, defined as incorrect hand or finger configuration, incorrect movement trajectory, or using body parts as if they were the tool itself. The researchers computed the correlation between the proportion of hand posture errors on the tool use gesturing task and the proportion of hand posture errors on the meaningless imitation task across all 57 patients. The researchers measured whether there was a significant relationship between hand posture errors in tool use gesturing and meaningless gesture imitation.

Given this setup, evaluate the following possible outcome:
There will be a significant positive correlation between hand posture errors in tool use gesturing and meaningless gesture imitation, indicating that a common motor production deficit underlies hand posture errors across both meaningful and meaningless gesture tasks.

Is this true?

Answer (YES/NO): YES